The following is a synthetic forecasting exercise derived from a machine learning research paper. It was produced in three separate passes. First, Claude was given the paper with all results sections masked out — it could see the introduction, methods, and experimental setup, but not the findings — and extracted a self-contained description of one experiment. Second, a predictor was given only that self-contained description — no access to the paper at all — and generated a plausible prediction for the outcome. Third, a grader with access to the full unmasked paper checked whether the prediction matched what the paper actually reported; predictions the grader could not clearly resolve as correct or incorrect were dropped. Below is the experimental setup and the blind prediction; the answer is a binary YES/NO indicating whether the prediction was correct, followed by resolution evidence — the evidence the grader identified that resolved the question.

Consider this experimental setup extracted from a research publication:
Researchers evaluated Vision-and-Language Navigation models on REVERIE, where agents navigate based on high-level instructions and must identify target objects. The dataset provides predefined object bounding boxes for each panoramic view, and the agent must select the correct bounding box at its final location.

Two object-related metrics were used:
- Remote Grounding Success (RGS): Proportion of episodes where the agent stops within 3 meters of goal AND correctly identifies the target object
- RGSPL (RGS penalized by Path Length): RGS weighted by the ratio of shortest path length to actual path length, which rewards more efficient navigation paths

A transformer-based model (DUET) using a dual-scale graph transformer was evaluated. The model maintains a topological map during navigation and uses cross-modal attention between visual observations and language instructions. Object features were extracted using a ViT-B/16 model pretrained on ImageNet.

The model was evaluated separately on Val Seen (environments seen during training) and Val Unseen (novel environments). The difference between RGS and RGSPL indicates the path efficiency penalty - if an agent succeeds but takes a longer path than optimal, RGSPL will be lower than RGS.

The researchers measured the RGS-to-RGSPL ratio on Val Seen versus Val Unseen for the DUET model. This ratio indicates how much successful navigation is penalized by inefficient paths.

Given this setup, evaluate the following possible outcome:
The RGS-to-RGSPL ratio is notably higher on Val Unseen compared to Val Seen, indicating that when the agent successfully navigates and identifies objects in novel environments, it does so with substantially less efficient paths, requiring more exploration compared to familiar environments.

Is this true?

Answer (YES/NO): YES